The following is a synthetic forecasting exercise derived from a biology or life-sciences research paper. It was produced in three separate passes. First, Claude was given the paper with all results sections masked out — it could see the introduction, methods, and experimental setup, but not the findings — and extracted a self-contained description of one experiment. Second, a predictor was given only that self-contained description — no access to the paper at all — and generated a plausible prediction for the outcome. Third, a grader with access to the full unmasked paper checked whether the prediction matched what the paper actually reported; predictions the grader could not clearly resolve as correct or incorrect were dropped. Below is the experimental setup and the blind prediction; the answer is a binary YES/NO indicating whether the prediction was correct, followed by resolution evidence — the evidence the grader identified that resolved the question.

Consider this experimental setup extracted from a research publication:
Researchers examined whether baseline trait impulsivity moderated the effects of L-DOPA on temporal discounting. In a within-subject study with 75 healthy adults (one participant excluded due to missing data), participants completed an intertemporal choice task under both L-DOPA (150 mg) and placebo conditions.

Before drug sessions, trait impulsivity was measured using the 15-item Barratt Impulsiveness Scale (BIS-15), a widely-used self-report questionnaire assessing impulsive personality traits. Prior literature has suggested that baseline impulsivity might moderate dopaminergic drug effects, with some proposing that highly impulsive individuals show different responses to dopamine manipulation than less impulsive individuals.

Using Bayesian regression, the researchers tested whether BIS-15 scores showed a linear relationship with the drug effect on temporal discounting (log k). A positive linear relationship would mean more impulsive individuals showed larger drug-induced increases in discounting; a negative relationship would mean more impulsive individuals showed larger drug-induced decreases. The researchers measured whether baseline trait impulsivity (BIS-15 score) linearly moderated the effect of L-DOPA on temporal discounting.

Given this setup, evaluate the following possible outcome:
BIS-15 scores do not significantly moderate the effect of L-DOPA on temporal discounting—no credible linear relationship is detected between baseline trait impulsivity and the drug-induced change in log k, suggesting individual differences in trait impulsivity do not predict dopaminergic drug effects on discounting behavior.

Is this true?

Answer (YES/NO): YES